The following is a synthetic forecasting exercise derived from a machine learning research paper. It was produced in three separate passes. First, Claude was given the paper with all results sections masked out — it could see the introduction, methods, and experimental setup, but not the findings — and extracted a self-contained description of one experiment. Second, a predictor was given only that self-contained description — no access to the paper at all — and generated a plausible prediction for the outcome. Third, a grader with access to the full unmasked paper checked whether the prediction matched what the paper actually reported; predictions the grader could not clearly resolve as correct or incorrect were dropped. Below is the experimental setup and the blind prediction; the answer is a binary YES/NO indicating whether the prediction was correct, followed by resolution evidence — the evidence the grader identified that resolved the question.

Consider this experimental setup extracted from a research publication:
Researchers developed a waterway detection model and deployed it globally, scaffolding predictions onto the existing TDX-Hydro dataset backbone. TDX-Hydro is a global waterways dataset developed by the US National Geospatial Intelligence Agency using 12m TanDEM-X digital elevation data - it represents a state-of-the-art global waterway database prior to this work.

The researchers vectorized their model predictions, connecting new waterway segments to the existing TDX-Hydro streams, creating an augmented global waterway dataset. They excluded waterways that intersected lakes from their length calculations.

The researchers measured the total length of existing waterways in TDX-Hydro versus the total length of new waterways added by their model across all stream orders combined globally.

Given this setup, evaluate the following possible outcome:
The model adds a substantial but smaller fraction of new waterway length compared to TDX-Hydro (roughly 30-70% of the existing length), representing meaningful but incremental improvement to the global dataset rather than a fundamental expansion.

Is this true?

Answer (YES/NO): NO